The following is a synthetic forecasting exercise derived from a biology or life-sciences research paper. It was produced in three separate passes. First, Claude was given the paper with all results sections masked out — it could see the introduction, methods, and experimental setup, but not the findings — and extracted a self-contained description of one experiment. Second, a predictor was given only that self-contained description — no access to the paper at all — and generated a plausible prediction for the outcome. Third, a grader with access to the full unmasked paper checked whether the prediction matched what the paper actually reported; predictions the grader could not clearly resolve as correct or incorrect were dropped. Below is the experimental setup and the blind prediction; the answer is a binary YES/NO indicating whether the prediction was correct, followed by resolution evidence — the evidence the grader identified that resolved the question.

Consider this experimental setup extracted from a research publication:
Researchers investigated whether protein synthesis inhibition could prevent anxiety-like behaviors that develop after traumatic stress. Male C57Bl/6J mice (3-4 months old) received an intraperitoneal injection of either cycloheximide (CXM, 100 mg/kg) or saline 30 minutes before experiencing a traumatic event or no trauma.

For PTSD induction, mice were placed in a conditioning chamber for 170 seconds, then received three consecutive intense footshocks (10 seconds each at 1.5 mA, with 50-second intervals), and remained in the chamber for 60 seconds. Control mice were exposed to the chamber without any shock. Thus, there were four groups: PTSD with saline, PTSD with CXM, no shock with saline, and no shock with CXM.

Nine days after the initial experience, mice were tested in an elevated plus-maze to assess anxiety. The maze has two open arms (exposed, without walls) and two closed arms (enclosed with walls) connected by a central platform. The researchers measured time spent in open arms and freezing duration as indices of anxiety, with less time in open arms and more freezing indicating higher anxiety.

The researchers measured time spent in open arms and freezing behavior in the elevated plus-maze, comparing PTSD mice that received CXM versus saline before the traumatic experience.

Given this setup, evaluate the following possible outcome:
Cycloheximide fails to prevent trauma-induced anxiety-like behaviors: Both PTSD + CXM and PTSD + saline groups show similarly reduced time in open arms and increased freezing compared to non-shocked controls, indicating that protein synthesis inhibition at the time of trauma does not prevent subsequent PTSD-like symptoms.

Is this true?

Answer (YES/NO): NO